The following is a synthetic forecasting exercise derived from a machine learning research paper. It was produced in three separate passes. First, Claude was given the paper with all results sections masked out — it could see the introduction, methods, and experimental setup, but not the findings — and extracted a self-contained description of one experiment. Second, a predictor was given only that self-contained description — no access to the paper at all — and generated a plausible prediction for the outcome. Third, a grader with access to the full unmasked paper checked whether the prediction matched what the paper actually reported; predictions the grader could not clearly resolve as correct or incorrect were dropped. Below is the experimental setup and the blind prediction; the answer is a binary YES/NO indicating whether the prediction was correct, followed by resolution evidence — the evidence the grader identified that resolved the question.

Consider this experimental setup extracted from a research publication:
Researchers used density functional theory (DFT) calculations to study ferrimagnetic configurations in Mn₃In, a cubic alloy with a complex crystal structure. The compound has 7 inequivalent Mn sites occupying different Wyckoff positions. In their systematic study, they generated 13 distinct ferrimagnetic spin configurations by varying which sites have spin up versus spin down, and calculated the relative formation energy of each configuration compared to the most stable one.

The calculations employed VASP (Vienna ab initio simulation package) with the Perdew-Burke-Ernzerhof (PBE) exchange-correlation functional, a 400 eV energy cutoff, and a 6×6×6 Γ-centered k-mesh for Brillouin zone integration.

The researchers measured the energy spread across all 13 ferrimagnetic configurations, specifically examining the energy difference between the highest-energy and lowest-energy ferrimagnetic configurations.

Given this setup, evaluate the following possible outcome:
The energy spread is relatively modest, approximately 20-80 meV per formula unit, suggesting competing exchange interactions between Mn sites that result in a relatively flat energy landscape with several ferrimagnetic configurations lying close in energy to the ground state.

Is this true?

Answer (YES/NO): NO